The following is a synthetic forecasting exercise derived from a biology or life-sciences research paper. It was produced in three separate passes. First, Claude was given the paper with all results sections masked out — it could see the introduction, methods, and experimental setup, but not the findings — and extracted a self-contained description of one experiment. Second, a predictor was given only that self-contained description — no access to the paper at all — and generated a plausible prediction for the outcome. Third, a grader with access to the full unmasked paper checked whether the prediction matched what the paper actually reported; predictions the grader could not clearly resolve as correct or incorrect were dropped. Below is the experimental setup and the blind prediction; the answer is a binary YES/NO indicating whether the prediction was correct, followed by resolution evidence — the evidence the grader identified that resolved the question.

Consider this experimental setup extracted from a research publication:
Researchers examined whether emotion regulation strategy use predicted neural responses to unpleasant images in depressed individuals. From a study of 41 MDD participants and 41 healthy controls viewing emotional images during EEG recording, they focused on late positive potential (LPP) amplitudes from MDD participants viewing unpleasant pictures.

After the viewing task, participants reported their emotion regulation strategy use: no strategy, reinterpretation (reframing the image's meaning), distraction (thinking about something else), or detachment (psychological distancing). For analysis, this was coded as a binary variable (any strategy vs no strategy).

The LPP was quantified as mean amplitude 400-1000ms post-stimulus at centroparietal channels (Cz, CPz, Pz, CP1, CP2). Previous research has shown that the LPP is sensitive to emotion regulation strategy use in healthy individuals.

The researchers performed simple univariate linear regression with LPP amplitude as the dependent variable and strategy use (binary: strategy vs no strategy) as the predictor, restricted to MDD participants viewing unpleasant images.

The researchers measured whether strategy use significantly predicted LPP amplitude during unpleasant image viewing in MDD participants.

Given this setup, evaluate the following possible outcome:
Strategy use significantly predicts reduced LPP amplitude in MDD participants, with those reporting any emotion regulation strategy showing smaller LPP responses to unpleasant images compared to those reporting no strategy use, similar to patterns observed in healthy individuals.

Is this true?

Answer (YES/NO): NO